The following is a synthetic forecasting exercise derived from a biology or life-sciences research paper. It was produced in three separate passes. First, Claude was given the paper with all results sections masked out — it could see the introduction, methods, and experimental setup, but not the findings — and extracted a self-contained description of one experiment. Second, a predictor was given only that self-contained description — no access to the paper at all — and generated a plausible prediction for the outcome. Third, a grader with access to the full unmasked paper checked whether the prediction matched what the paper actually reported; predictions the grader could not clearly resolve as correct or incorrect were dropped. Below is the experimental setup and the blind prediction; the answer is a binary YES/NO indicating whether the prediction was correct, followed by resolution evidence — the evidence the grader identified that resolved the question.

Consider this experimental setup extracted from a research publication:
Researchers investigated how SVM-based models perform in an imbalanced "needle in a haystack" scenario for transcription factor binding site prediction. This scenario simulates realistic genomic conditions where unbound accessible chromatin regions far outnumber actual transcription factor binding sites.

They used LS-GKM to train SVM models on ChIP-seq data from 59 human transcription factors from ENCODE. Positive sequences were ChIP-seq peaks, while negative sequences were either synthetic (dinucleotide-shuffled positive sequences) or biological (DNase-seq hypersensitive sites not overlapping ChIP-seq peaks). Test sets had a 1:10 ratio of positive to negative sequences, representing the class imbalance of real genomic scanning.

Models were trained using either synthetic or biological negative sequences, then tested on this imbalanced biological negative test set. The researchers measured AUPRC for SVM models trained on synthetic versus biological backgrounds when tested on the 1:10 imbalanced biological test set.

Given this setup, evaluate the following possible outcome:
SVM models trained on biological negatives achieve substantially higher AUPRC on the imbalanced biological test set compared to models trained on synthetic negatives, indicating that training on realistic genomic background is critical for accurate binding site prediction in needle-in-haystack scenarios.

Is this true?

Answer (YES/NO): YES